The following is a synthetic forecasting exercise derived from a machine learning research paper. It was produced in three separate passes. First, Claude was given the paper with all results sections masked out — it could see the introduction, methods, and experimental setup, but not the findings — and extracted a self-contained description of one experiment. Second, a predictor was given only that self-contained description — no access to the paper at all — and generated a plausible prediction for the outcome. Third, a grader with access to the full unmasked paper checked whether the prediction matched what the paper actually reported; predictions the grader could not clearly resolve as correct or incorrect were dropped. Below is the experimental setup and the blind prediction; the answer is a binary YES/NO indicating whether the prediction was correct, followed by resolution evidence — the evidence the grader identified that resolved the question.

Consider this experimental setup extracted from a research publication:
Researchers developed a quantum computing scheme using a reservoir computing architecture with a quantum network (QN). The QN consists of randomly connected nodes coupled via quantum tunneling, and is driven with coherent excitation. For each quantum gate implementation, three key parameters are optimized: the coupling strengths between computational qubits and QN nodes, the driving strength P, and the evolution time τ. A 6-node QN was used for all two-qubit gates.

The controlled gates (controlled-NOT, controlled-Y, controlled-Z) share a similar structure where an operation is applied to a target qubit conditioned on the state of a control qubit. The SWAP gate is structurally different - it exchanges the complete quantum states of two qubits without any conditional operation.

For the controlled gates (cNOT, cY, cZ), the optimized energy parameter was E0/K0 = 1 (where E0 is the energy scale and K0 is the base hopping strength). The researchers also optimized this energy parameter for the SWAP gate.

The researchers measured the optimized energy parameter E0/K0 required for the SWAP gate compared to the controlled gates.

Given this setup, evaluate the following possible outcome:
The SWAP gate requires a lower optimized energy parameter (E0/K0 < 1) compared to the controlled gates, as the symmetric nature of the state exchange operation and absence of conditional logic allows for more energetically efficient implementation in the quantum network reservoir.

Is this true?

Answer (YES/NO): NO